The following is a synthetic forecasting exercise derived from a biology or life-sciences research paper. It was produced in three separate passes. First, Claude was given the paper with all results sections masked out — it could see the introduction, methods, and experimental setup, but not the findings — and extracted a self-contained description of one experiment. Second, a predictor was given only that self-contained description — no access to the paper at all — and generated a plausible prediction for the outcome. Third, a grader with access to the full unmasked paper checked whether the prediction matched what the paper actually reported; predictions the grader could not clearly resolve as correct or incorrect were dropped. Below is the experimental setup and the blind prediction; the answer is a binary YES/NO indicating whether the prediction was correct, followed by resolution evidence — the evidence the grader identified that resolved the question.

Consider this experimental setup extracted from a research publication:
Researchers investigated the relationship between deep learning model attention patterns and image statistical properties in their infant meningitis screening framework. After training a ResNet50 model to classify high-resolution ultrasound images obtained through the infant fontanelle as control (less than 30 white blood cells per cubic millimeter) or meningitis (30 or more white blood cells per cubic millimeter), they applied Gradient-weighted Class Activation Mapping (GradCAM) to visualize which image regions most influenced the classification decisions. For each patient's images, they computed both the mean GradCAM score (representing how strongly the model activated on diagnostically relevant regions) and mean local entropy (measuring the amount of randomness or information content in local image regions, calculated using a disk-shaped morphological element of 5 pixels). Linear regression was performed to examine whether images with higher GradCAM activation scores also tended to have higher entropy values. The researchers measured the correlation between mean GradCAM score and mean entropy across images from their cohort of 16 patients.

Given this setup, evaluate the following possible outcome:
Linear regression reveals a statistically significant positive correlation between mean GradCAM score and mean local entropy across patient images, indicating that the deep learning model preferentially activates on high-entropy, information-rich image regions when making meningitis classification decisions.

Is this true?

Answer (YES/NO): NO